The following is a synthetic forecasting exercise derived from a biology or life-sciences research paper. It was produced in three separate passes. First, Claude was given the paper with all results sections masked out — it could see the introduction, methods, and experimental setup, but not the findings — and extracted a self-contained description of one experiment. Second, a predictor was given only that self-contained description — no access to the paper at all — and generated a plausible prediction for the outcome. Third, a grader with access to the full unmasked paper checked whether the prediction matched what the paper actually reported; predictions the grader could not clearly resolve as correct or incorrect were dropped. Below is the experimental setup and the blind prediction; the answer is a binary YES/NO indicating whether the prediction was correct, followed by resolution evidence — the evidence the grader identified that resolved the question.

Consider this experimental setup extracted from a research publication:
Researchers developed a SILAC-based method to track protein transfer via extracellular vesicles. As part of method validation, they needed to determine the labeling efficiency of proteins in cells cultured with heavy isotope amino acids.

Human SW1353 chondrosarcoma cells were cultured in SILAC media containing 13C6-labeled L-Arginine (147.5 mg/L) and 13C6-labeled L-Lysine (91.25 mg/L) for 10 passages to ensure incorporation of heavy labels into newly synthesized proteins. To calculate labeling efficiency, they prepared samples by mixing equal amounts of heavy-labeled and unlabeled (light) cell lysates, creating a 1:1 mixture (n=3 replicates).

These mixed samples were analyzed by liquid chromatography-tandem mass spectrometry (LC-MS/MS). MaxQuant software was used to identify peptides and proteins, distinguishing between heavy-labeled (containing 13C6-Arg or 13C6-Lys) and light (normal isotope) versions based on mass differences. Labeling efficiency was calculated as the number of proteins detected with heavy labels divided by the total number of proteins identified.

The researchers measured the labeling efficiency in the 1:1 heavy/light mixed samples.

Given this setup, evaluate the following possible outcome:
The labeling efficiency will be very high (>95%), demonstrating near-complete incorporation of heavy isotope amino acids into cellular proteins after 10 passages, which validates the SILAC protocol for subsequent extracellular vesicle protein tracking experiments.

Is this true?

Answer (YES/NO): NO